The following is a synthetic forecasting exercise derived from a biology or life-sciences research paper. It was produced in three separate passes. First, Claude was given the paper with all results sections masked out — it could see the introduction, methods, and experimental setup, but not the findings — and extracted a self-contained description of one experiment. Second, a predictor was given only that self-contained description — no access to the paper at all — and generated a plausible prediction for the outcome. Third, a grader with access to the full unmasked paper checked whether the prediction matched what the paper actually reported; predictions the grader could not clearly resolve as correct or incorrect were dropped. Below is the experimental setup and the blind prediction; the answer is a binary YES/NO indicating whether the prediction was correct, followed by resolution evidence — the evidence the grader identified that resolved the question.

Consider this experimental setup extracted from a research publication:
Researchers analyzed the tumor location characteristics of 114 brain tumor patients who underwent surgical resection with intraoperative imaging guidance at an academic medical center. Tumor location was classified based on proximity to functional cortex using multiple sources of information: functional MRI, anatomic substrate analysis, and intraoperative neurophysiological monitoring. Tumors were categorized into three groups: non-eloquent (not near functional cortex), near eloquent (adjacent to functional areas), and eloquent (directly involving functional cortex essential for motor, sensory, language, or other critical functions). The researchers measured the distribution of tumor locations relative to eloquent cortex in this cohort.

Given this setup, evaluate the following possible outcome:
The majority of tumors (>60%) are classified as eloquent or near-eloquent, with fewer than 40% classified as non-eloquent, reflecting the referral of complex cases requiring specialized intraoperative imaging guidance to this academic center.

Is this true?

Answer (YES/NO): YES